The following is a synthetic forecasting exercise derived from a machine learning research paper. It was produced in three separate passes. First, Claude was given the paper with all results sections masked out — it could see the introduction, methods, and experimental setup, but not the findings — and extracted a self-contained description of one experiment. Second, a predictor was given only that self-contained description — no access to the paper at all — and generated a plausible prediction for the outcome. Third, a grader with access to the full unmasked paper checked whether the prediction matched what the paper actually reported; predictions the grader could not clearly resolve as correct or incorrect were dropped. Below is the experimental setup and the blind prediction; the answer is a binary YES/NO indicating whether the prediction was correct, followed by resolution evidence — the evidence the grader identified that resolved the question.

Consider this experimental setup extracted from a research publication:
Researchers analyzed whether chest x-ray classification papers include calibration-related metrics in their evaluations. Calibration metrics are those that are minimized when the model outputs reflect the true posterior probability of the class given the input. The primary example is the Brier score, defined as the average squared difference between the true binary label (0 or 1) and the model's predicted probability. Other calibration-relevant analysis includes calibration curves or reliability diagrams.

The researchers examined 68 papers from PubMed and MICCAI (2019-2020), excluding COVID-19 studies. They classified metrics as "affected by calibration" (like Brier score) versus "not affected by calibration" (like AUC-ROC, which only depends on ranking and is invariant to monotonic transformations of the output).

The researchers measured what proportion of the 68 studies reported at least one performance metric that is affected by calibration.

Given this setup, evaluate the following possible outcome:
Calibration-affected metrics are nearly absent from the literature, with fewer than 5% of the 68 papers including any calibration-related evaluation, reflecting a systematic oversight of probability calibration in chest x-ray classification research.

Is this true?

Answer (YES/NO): NO